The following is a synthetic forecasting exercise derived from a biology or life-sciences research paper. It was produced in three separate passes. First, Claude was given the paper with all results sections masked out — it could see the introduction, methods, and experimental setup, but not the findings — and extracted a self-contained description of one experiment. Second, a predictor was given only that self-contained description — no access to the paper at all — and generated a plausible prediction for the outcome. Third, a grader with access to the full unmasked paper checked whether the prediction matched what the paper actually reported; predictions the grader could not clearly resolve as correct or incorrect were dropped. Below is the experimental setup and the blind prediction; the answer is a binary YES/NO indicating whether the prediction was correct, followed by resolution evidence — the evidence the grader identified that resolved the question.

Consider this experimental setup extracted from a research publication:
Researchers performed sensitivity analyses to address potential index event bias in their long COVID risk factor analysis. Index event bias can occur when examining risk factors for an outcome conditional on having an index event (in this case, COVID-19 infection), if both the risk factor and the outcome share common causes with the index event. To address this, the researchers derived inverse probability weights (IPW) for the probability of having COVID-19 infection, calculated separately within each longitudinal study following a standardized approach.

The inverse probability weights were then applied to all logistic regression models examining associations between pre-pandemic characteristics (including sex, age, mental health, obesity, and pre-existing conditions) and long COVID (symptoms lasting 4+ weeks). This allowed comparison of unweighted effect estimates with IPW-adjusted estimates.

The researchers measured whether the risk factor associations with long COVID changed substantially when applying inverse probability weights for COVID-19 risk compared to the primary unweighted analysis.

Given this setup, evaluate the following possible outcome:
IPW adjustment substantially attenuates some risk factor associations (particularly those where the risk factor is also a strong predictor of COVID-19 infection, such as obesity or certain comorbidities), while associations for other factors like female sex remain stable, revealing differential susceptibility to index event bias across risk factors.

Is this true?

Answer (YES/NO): NO